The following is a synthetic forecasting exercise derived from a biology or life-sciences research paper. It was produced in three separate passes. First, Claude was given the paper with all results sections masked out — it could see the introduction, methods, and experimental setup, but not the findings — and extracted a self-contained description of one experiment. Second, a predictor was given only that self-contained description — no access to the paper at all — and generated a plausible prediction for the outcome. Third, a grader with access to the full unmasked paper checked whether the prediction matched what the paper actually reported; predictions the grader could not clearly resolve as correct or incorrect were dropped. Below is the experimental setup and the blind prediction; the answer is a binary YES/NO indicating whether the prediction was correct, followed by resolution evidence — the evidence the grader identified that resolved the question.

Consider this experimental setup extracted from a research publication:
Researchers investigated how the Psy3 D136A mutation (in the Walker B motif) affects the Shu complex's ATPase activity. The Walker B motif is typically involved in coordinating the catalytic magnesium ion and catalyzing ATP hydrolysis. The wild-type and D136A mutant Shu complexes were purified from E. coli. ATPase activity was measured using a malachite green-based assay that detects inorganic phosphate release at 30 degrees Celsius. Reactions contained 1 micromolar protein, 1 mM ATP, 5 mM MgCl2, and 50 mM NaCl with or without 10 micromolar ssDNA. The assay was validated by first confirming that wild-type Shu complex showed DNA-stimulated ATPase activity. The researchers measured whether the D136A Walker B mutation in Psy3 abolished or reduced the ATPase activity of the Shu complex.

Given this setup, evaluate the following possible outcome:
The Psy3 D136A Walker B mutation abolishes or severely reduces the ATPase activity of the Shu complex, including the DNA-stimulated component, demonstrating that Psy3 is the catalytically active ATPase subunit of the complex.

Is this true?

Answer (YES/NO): YES